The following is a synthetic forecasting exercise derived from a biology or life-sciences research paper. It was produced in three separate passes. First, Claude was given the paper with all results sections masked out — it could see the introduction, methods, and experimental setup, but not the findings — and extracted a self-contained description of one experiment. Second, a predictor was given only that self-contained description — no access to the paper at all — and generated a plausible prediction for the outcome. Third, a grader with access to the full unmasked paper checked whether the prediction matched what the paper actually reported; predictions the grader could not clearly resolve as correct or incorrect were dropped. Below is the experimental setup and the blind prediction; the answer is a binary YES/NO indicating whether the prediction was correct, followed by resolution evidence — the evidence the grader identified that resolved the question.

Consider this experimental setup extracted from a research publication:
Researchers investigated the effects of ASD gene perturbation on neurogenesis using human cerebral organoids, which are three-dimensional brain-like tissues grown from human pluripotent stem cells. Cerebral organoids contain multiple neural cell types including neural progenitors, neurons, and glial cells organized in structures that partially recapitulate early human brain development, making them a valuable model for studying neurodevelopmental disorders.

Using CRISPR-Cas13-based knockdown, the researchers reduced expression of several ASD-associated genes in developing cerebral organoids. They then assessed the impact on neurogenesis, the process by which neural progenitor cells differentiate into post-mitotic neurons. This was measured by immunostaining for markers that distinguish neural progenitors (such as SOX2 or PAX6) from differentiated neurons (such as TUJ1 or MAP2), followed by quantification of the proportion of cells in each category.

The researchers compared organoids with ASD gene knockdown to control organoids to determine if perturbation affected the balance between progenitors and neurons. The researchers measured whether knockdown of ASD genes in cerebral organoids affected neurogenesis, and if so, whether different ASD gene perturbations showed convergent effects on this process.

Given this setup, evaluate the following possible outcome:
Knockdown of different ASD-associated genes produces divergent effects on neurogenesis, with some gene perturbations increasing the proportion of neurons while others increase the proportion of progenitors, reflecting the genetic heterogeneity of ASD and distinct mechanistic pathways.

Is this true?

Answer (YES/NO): NO